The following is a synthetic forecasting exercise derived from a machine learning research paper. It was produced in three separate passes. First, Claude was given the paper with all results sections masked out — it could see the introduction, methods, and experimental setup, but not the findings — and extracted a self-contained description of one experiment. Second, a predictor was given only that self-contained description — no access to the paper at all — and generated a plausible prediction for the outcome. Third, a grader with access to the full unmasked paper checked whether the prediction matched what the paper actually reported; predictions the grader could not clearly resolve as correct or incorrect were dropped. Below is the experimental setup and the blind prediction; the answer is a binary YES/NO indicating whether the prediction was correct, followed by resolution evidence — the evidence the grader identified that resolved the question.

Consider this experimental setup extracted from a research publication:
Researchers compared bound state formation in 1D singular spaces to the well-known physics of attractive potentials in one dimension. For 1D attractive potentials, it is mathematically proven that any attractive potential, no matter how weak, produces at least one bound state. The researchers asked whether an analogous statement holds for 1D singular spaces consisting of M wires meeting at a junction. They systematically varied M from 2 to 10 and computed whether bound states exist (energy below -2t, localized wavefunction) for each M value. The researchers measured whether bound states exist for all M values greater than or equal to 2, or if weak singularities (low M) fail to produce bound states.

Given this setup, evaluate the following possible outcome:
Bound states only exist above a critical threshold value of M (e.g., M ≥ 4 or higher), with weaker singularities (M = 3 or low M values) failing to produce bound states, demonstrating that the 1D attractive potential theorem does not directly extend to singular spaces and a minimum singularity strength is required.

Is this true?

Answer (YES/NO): NO